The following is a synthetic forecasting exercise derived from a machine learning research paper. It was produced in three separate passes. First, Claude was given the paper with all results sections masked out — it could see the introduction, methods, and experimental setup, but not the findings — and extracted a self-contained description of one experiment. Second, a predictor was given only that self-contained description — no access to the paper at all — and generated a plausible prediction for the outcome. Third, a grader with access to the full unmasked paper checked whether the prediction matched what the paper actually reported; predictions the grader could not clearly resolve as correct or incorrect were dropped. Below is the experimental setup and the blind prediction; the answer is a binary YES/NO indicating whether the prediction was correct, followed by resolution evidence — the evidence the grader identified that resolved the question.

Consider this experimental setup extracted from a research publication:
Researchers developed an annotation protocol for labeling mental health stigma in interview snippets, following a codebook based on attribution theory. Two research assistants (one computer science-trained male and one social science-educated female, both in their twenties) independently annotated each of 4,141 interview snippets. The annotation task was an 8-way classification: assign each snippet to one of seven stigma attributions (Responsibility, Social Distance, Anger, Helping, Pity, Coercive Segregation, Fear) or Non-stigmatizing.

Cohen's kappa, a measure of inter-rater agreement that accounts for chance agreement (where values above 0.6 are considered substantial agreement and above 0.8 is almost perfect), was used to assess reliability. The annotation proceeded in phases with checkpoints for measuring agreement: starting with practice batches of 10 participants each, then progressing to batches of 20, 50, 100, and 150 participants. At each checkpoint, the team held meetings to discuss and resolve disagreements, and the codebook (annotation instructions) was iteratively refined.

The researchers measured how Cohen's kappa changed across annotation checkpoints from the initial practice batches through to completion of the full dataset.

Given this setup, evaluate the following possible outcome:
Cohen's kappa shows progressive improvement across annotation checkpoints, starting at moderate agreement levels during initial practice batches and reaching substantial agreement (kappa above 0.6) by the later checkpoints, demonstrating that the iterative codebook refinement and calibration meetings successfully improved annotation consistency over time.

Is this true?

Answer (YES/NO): YES